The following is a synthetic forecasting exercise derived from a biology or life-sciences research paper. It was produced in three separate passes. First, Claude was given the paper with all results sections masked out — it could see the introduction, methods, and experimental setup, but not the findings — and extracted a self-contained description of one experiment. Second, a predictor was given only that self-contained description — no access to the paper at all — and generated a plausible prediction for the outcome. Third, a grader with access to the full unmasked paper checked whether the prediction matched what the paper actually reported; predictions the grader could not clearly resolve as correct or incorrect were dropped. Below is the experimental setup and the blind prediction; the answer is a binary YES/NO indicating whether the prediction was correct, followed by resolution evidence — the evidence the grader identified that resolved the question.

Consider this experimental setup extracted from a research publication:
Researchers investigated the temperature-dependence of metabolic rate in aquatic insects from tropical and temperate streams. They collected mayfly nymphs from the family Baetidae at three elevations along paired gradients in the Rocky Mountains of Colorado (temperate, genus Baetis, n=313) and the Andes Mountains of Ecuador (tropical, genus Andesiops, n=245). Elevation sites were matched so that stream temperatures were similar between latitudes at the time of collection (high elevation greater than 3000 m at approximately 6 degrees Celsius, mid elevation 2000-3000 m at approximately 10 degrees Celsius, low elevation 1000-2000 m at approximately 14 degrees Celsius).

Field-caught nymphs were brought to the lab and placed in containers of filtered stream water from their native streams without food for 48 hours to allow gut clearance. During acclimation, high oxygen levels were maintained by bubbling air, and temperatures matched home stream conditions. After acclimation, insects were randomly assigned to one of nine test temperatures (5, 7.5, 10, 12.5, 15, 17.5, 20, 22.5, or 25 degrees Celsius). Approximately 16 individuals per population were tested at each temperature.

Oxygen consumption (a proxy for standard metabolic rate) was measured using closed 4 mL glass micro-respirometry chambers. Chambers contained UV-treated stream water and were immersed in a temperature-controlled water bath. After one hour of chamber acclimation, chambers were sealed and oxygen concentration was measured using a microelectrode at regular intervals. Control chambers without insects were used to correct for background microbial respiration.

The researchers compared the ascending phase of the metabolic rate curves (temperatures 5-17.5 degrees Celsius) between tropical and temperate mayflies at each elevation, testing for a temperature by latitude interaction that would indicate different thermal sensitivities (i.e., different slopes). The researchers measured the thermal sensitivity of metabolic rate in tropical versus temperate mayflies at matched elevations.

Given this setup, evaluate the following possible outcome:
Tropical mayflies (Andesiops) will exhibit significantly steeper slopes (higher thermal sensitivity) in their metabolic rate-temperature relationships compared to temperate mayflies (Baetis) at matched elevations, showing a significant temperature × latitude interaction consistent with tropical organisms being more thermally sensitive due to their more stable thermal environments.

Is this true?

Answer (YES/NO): YES